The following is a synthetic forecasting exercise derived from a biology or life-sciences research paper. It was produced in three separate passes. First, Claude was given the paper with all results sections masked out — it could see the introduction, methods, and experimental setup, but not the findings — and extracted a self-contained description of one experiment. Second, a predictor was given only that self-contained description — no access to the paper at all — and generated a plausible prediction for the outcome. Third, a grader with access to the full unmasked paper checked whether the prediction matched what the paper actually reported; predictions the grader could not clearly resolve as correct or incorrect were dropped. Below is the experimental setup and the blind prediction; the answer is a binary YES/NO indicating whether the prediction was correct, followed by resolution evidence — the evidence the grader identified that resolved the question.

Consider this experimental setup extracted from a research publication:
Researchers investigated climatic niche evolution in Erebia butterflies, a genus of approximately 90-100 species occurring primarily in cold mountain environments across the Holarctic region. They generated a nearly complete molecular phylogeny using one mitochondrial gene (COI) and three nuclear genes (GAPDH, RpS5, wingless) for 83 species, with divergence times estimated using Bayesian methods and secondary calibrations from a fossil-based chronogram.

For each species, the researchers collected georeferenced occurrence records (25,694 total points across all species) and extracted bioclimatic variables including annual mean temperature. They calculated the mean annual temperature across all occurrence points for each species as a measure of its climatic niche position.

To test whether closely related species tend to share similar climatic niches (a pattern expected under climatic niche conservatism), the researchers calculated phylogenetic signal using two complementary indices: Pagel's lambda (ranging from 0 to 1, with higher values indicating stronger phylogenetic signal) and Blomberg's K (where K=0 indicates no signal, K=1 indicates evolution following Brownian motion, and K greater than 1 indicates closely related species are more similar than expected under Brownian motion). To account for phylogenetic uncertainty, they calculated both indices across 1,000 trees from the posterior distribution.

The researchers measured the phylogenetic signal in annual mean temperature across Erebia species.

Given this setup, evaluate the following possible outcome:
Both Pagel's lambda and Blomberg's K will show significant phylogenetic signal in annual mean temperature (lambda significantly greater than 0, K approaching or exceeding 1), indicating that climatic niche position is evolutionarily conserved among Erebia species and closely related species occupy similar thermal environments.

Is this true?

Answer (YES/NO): YES